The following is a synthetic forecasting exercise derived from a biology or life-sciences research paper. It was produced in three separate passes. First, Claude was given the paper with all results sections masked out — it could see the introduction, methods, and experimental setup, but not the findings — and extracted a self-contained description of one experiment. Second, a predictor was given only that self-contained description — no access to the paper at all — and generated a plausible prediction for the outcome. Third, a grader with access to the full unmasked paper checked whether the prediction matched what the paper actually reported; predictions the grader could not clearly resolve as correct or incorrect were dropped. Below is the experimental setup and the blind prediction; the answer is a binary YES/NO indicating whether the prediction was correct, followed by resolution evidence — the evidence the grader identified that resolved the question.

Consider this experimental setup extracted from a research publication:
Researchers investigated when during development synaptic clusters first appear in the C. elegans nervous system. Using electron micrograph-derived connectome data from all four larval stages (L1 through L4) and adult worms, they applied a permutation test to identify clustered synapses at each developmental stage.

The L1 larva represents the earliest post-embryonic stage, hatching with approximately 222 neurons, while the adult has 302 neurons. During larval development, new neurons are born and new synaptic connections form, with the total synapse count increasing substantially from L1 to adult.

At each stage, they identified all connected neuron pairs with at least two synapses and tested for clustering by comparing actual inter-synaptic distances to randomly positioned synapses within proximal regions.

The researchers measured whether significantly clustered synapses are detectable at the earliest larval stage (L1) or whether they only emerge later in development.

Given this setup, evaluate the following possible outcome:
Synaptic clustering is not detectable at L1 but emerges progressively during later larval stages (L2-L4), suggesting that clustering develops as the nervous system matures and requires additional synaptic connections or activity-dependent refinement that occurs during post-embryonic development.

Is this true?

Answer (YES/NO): NO